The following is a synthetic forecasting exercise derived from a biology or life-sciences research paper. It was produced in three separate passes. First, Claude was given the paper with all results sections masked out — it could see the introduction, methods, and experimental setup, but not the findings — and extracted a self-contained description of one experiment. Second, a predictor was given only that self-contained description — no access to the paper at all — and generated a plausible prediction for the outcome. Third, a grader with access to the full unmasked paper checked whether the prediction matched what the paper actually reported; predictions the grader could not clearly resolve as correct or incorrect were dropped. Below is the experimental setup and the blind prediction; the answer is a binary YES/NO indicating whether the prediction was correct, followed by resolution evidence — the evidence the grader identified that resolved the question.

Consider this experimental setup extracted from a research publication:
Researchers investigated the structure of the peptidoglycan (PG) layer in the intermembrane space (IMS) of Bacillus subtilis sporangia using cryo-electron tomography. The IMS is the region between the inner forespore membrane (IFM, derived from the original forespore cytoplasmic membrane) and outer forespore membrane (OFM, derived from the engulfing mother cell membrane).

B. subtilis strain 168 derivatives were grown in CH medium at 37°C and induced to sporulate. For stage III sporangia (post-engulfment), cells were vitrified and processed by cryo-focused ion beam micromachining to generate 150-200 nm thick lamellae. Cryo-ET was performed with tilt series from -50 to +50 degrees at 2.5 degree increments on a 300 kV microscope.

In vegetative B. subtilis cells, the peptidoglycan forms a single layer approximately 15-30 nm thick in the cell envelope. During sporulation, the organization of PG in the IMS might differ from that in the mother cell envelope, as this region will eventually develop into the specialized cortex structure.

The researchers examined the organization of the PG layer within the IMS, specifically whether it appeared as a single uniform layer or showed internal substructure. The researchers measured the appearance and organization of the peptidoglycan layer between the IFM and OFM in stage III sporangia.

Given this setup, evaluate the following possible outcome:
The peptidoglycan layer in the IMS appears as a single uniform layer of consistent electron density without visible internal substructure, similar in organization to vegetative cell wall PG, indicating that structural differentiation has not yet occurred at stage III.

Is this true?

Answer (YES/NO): NO